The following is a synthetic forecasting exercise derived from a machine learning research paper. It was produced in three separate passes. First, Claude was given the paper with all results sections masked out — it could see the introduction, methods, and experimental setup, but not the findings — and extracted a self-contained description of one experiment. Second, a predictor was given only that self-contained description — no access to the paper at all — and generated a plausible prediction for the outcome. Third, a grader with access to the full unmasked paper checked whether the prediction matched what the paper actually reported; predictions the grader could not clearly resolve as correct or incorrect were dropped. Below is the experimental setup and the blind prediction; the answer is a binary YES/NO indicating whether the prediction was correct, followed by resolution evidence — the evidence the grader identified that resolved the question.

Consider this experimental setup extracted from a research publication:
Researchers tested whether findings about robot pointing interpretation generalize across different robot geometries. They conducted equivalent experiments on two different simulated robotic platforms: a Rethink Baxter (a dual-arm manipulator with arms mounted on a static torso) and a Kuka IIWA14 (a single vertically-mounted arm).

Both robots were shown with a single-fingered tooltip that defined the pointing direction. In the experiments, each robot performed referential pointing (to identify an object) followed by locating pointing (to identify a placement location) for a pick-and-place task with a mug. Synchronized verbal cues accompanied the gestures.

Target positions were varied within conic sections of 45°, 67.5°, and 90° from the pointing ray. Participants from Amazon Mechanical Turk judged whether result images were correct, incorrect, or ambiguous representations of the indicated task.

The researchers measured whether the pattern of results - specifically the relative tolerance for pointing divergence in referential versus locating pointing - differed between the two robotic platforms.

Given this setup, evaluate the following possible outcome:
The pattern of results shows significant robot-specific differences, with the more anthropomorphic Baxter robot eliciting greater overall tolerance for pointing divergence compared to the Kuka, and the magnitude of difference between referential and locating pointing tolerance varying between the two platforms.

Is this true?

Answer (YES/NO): NO